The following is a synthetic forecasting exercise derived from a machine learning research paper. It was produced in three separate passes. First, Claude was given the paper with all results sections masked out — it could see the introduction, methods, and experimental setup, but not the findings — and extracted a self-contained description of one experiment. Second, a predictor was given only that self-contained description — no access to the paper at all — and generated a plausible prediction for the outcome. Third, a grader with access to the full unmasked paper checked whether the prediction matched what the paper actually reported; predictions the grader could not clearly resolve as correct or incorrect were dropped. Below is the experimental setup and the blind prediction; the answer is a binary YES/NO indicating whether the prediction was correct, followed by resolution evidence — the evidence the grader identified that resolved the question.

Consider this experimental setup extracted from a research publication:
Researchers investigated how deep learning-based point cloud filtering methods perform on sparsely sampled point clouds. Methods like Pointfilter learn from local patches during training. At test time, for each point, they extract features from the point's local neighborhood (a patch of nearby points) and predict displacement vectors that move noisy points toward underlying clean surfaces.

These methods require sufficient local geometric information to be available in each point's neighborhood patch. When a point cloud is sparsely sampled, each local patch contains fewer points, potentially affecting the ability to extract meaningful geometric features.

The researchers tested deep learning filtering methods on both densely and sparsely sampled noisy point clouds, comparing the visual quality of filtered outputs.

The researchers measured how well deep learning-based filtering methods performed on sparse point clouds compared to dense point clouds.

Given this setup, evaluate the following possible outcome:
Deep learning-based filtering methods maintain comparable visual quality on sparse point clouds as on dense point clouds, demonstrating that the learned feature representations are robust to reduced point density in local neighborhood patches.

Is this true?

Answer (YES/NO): NO